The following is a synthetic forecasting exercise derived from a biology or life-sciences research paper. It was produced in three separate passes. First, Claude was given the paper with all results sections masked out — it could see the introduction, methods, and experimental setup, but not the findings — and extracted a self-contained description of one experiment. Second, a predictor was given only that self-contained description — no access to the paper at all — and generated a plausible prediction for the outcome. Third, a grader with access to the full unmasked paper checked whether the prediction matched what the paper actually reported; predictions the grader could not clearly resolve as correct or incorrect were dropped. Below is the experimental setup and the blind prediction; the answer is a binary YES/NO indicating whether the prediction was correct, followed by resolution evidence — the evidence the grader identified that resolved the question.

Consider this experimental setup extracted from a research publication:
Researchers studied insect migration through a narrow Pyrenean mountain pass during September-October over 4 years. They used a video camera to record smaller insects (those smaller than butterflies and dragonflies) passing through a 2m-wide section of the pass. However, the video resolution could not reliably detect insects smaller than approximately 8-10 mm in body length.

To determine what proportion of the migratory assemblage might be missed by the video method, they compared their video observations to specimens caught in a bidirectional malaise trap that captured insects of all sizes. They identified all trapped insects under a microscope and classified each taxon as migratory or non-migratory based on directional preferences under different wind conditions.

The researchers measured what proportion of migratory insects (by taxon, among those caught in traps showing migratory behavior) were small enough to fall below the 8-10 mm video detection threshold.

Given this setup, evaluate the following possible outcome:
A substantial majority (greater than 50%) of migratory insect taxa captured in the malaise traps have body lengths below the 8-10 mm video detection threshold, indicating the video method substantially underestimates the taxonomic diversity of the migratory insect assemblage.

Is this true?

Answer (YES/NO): YES